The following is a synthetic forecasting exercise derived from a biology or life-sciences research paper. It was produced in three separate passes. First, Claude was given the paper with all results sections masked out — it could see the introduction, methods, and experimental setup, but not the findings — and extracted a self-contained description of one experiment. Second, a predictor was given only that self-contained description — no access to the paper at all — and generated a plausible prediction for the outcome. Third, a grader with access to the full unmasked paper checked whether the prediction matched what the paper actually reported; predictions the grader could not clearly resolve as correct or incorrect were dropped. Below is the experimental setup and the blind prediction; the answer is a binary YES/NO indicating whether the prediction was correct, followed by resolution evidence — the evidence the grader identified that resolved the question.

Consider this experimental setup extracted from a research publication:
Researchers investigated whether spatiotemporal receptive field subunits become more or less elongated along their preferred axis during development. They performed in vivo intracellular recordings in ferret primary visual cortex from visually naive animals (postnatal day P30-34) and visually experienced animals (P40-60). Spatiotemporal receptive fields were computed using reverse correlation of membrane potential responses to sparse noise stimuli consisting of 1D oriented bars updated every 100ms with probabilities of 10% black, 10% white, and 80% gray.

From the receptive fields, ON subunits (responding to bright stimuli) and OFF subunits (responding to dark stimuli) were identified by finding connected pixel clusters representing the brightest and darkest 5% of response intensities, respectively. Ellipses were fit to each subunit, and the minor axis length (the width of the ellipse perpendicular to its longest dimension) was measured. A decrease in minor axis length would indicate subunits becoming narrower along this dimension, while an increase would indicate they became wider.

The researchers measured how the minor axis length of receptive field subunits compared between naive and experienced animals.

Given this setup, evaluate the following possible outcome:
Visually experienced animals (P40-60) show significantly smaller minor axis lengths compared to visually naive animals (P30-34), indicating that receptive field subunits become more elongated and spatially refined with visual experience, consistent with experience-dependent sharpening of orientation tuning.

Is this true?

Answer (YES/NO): YES